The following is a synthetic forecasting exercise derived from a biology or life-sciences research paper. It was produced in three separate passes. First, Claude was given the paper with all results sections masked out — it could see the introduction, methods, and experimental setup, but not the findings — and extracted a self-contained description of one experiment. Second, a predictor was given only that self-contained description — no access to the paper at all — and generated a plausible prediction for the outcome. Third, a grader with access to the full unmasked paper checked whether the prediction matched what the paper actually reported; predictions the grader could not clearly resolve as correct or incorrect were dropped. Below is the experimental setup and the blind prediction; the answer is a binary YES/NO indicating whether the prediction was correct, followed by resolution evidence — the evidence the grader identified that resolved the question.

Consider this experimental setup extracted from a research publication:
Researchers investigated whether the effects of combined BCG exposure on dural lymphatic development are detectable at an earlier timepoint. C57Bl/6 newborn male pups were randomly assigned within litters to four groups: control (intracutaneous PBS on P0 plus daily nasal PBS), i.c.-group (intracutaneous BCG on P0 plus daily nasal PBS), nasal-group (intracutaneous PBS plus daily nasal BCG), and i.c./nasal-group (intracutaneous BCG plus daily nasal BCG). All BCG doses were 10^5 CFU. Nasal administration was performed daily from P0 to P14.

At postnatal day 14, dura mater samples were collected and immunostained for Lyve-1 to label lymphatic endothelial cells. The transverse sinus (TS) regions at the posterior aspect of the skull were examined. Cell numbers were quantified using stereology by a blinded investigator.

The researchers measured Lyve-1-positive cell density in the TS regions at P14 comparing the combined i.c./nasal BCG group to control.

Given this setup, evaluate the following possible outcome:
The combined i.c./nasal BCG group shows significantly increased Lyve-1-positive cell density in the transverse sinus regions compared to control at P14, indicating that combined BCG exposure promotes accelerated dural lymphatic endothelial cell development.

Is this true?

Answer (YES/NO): YES